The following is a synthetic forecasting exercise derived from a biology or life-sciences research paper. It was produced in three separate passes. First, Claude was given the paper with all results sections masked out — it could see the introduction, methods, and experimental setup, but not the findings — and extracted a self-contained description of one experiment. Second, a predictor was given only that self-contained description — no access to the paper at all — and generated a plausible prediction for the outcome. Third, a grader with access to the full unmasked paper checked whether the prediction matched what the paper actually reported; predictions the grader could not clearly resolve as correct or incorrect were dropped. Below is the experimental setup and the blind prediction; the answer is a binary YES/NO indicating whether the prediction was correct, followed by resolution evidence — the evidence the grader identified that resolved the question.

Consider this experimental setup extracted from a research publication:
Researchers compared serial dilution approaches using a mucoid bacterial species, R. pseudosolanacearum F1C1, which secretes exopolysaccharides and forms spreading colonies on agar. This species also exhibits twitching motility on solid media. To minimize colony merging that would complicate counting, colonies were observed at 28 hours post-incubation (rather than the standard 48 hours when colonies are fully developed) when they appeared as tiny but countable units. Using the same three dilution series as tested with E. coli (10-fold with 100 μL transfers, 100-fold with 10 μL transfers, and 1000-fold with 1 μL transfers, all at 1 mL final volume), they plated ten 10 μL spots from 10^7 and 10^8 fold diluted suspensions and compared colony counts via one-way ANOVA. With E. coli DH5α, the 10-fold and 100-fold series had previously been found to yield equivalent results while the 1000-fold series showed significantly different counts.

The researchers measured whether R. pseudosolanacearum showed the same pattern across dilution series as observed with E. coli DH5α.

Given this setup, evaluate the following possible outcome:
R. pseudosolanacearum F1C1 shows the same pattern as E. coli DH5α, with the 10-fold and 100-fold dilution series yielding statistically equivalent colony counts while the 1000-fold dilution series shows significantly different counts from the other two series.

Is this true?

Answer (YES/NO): YES